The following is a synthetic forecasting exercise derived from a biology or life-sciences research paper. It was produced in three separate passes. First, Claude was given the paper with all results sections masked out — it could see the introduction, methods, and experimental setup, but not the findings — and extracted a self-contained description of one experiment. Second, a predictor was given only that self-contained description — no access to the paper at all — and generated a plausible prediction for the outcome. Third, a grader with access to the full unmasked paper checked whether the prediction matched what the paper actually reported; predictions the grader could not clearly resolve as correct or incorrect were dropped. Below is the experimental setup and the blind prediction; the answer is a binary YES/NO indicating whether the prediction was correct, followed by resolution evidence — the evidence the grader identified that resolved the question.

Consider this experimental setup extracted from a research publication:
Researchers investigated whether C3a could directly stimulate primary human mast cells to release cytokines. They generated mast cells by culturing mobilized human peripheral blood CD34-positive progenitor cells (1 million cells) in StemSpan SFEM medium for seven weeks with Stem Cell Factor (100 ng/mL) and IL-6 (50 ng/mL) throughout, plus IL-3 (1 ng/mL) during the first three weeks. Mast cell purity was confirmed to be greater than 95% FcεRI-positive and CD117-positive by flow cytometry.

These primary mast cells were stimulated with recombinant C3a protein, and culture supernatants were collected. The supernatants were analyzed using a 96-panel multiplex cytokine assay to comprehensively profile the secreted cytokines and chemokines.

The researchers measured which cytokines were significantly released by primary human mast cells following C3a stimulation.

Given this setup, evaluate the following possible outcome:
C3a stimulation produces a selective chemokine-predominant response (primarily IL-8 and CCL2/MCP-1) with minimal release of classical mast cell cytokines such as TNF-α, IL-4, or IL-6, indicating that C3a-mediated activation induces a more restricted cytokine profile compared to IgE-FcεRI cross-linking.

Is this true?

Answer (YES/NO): NO